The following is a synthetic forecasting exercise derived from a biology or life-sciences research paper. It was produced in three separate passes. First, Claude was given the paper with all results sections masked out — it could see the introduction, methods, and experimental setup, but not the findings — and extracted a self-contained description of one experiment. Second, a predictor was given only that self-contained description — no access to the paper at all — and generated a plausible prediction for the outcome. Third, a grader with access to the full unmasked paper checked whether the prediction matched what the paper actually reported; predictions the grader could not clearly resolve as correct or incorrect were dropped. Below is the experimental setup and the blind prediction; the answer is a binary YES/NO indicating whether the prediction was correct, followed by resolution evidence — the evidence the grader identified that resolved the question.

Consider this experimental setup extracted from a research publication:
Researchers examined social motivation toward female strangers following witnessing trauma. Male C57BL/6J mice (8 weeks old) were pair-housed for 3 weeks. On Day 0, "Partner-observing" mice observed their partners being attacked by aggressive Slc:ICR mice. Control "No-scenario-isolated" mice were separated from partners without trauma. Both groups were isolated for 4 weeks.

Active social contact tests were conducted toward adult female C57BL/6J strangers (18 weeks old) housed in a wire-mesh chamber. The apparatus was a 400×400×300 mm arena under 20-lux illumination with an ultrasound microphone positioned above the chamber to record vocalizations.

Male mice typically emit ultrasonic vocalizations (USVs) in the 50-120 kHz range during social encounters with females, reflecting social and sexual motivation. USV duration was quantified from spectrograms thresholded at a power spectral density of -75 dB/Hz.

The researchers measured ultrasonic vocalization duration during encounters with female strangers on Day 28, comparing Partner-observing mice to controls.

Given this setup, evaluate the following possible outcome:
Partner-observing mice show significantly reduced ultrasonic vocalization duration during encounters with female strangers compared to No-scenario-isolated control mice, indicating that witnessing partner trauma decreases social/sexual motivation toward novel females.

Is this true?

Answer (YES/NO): NO